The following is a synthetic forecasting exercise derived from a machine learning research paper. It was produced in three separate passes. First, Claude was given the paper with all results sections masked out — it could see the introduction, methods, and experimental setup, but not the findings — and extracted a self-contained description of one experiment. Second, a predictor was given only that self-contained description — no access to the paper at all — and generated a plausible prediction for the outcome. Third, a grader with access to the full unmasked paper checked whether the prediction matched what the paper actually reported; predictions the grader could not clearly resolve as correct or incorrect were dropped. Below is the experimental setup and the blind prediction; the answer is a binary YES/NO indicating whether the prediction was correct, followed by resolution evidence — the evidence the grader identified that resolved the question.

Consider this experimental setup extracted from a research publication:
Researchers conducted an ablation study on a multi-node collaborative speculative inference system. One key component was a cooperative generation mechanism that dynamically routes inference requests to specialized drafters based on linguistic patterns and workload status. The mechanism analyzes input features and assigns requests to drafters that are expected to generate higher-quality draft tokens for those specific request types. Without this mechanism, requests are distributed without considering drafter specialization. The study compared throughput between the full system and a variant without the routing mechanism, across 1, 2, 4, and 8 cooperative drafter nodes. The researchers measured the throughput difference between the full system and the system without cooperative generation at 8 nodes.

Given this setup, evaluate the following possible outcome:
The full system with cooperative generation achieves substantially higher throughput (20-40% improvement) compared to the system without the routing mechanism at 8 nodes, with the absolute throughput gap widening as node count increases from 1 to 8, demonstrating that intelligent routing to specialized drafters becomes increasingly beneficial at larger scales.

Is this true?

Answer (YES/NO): NO